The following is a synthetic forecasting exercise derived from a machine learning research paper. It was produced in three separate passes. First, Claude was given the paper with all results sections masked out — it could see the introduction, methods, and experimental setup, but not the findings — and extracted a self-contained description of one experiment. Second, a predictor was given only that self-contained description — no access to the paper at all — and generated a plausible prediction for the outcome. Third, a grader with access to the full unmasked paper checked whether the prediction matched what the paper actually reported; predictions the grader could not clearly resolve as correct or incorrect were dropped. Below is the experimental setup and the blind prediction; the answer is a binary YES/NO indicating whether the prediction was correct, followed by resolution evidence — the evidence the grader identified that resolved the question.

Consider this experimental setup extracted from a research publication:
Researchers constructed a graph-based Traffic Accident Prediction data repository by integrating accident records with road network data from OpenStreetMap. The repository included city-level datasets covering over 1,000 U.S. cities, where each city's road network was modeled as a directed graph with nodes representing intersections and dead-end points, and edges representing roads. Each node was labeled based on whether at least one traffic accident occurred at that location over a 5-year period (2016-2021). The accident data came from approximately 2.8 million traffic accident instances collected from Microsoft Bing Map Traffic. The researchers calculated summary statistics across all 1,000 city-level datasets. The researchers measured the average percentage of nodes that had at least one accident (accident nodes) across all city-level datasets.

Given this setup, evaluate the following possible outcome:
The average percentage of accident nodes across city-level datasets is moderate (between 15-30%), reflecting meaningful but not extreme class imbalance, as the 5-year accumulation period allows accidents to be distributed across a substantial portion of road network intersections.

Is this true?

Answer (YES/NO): NO